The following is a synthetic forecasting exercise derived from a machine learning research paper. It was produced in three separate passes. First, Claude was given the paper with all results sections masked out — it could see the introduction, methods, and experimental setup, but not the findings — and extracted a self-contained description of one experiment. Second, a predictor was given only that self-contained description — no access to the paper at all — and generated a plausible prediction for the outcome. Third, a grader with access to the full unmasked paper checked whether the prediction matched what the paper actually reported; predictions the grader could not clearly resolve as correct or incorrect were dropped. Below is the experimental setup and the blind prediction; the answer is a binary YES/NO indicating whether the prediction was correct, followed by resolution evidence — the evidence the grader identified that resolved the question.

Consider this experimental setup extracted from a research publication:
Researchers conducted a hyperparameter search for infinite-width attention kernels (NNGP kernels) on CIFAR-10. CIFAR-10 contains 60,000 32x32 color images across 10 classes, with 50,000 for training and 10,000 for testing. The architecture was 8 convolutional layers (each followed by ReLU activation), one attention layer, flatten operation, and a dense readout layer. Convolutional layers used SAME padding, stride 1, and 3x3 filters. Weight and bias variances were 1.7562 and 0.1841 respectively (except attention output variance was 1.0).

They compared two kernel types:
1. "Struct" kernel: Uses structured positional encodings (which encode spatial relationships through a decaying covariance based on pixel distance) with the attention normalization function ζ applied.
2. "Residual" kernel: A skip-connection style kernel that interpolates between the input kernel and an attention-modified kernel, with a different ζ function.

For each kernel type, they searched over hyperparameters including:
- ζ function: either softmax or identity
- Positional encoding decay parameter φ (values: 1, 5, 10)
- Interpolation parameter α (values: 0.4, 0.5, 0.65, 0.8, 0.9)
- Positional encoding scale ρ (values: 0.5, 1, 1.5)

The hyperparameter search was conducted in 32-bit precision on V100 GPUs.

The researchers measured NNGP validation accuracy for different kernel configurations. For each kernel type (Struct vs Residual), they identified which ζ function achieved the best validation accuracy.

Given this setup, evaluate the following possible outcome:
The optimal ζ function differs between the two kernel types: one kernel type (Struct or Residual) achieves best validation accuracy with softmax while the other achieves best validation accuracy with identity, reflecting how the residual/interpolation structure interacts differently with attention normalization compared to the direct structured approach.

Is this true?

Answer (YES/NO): YES